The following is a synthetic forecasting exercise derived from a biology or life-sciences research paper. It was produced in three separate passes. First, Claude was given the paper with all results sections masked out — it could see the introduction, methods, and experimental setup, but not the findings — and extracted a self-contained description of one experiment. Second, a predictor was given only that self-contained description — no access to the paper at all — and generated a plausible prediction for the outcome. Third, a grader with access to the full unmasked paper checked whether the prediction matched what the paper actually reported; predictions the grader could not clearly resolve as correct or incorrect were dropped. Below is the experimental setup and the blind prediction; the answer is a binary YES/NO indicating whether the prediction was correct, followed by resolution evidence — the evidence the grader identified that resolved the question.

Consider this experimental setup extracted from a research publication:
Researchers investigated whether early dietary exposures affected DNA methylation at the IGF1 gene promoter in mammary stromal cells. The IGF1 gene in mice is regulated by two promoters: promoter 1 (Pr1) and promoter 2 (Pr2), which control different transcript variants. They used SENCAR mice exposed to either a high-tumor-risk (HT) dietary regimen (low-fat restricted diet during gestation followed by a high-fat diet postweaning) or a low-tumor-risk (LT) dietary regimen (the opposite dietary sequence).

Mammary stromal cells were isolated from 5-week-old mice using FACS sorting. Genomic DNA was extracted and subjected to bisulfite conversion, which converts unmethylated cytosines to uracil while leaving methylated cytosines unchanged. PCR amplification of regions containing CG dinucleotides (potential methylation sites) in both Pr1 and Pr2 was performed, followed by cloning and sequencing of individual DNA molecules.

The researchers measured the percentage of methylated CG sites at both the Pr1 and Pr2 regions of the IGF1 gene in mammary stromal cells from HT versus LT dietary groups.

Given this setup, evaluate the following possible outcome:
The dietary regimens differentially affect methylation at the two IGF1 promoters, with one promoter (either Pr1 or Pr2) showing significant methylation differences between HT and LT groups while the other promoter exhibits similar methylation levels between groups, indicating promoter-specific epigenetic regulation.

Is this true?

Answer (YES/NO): YES